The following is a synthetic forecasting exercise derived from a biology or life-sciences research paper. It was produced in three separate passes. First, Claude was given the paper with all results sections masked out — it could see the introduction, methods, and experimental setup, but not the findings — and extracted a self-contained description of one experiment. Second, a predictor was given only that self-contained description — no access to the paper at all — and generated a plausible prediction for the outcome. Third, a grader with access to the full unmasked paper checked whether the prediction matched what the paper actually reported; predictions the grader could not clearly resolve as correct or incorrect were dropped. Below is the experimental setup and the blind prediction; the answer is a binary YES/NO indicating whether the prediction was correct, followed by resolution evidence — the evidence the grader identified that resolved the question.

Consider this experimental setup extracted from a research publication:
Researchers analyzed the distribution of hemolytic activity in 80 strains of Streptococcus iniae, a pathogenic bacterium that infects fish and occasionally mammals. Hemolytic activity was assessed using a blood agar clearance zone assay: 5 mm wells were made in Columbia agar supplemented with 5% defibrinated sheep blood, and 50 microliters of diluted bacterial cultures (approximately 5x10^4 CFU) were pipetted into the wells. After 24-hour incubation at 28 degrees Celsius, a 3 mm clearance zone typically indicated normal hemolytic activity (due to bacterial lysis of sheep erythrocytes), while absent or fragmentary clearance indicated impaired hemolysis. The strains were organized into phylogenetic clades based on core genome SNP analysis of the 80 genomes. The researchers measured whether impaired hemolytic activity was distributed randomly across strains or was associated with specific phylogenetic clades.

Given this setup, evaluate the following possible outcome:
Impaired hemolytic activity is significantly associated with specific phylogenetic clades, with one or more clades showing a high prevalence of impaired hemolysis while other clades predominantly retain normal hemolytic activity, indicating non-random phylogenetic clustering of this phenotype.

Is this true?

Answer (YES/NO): YES